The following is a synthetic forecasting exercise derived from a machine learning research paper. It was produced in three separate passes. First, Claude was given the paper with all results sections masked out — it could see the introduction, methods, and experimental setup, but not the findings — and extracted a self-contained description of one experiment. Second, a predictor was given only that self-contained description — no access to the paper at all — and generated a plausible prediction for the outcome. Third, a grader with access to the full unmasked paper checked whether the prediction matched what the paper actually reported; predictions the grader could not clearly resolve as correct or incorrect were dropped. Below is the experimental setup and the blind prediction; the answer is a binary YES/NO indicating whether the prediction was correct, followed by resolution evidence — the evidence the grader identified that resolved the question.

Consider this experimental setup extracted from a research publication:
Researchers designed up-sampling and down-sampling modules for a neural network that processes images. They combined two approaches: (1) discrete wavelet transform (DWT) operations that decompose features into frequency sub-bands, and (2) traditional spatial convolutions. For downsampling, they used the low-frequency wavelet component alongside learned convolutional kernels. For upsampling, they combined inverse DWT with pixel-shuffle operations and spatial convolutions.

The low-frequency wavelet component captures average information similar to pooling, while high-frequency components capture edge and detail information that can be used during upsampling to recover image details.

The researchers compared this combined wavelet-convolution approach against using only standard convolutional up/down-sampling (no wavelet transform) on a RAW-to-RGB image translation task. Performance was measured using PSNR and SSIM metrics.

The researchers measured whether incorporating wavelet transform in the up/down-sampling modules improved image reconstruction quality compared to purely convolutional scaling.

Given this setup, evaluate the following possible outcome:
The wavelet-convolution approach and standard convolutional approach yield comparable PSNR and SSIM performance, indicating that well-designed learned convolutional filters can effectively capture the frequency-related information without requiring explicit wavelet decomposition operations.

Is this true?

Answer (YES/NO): NO